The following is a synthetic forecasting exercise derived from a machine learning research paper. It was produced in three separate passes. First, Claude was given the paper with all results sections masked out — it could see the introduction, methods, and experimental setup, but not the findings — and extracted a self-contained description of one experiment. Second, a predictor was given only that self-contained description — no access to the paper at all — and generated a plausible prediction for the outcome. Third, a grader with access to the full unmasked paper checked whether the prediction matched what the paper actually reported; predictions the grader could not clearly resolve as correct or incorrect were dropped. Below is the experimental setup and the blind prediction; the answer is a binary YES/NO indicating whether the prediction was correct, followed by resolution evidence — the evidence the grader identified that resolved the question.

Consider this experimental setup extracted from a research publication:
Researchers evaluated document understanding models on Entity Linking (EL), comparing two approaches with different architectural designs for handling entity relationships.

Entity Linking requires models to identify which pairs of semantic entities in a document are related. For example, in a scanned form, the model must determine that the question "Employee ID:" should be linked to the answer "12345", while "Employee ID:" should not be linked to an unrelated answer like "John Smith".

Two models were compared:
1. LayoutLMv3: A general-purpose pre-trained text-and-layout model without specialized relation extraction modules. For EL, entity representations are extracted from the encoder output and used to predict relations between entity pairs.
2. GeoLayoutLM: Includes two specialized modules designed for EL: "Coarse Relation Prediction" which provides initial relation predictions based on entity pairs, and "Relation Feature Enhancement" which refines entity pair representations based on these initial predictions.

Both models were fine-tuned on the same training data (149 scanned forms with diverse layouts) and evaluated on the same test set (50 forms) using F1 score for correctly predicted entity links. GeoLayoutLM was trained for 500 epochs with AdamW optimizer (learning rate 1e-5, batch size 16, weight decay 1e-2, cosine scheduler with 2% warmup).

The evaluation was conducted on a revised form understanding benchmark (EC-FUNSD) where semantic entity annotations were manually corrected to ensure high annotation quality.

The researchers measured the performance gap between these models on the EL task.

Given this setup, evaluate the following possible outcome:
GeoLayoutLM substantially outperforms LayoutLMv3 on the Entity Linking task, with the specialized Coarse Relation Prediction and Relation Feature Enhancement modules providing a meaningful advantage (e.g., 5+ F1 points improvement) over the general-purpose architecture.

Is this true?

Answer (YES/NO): YES